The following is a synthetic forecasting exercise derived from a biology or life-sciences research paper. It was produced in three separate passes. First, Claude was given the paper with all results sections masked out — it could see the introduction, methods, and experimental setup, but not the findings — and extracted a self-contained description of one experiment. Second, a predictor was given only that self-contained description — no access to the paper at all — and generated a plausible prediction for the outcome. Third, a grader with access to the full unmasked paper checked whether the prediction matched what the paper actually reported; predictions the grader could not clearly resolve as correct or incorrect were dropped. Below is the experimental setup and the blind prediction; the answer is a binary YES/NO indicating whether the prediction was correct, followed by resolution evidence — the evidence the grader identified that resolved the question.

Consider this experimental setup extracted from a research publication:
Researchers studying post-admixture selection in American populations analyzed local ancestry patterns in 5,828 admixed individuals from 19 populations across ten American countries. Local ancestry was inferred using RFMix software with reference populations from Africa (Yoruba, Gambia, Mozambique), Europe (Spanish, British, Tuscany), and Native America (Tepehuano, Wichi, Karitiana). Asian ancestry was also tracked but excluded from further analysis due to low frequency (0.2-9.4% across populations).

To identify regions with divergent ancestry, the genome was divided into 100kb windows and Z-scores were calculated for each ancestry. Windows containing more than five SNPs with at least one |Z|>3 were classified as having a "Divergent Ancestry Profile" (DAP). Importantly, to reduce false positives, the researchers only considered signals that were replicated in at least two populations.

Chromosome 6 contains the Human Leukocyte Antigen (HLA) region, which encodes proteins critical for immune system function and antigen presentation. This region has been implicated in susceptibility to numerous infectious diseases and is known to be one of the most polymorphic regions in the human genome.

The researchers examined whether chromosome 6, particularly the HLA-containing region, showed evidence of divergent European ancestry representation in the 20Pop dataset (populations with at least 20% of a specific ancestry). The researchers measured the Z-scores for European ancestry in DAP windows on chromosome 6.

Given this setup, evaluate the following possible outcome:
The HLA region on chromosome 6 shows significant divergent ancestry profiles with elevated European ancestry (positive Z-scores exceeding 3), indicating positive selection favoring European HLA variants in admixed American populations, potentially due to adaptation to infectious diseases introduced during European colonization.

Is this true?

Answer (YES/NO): NO